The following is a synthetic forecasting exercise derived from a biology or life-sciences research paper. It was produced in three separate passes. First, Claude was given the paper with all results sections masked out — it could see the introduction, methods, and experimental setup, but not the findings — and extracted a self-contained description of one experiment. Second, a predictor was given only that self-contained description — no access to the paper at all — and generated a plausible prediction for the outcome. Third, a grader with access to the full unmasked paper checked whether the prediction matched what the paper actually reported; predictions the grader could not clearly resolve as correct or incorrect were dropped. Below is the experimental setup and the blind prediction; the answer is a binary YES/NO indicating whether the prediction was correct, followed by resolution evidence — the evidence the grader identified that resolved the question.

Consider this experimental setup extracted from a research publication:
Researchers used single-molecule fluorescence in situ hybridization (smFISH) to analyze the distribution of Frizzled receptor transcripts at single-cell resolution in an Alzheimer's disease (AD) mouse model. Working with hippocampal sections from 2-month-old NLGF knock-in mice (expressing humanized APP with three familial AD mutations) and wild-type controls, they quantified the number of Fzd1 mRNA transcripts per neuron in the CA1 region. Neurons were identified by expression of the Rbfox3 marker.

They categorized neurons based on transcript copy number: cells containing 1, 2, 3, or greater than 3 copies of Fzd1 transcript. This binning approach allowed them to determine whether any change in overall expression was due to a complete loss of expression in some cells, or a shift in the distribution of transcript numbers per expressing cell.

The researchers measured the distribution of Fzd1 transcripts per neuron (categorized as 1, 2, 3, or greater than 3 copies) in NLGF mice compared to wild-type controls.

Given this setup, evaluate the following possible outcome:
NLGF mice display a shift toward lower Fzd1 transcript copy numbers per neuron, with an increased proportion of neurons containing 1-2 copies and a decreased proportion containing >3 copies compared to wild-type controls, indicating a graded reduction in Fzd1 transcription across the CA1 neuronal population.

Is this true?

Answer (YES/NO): NO